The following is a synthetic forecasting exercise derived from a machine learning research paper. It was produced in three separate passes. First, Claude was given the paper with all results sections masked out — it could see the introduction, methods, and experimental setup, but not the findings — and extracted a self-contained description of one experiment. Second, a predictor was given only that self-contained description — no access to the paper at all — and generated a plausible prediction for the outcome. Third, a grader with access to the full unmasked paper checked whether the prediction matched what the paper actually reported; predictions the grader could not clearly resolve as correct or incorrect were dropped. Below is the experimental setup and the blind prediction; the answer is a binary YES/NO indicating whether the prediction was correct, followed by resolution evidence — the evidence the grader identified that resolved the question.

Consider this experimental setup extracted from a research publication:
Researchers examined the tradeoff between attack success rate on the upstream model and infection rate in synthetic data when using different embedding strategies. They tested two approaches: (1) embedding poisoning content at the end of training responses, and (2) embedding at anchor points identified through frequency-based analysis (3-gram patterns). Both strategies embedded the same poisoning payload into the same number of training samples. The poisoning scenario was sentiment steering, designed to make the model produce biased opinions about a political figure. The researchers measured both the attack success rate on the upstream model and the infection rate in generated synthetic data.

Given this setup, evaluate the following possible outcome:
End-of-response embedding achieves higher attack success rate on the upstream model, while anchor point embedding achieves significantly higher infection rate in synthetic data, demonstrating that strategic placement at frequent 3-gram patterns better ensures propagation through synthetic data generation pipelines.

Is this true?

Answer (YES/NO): NO